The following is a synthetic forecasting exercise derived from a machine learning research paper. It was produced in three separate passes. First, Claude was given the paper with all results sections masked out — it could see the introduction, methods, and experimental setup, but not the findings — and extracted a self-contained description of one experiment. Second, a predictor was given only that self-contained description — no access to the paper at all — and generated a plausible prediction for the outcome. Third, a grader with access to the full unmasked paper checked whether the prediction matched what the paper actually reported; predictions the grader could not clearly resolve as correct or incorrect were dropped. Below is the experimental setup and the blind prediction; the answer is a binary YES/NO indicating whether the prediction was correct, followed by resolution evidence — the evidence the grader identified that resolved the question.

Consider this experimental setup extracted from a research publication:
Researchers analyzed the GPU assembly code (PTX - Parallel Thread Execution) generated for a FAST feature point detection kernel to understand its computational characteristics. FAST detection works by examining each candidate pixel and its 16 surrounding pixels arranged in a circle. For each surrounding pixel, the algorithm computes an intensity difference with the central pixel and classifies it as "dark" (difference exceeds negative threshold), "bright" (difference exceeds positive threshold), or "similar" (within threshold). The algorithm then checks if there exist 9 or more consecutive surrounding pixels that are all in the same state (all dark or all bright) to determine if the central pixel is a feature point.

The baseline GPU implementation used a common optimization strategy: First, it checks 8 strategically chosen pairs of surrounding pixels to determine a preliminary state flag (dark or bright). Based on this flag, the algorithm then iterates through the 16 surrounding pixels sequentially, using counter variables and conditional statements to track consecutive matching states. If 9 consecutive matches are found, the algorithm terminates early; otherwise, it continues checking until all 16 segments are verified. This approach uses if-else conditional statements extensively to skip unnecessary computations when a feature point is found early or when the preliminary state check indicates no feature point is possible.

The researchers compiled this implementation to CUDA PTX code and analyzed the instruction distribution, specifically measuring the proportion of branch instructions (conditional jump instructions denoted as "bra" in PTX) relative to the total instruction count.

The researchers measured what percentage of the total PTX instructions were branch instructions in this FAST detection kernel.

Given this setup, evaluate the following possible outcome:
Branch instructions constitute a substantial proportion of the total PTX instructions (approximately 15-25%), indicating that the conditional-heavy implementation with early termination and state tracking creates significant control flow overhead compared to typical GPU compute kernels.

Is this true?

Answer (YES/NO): NO